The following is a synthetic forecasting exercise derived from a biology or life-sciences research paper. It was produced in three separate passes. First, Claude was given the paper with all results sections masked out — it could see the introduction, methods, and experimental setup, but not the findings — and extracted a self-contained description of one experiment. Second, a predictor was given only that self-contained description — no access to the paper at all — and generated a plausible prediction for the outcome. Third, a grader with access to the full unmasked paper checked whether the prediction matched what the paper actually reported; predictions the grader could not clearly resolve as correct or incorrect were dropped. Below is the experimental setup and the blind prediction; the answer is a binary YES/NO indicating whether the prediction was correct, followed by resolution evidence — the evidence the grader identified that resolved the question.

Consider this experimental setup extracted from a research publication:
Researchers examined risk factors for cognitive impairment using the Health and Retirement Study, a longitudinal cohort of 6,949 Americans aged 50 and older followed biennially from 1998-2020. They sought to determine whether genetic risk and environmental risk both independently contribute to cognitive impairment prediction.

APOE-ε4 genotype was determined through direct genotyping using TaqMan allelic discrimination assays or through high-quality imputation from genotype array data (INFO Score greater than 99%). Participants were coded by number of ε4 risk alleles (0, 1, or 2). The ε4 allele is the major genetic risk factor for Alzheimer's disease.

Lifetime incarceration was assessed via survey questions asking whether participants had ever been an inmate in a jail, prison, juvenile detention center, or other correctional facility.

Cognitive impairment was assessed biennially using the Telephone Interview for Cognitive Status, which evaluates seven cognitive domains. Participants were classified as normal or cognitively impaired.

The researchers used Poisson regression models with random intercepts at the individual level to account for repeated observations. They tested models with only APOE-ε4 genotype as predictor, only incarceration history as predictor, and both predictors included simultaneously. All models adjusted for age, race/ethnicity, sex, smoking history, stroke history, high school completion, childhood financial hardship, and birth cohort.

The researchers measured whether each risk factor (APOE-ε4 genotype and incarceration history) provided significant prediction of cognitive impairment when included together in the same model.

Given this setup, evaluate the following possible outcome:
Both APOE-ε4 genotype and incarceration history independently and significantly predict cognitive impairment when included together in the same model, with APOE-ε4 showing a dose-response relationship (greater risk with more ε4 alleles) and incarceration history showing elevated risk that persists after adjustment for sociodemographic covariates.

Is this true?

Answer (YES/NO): YES